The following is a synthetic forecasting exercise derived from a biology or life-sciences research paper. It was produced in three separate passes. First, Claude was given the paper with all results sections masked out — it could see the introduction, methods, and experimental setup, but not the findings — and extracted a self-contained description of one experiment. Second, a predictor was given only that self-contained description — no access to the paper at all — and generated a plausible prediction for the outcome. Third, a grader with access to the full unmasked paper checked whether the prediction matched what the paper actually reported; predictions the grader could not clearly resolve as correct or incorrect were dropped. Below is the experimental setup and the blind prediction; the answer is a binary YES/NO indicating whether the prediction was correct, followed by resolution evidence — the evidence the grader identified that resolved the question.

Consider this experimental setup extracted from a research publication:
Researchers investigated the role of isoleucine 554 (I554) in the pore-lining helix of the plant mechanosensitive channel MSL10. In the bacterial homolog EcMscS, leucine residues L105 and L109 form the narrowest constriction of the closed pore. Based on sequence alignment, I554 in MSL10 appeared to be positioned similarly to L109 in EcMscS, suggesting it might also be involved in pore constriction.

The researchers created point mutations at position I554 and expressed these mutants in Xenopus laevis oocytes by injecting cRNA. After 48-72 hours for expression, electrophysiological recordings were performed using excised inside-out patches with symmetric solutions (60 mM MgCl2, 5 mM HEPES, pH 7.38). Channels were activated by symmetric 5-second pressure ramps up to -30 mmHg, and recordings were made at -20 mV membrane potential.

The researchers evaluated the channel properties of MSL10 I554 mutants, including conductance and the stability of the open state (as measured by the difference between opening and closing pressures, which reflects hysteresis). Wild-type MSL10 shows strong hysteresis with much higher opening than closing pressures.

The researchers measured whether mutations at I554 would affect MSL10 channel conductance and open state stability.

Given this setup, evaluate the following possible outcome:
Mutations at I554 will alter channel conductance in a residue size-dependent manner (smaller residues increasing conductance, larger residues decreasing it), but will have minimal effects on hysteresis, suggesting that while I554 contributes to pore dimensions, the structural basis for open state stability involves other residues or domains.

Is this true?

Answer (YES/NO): NO